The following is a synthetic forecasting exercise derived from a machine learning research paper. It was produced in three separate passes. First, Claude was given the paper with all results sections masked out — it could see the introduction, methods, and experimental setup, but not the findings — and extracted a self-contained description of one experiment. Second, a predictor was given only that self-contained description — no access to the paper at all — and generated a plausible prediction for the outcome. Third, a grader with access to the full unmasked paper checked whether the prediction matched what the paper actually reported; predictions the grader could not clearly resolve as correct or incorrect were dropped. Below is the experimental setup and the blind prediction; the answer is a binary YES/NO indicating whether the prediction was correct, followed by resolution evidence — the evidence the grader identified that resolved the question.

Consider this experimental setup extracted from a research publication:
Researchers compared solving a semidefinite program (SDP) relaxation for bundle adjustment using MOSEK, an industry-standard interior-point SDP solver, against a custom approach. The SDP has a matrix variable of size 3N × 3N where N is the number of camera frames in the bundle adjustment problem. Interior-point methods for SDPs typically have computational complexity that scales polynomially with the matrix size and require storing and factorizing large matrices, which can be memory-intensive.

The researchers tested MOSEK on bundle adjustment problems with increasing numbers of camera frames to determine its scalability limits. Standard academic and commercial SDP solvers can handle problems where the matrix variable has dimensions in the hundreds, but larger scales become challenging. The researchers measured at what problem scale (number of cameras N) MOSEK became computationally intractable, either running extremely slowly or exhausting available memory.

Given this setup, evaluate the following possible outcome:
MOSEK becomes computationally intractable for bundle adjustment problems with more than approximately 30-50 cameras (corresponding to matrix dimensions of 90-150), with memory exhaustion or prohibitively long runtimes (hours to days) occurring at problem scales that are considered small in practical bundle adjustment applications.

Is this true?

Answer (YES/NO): NO